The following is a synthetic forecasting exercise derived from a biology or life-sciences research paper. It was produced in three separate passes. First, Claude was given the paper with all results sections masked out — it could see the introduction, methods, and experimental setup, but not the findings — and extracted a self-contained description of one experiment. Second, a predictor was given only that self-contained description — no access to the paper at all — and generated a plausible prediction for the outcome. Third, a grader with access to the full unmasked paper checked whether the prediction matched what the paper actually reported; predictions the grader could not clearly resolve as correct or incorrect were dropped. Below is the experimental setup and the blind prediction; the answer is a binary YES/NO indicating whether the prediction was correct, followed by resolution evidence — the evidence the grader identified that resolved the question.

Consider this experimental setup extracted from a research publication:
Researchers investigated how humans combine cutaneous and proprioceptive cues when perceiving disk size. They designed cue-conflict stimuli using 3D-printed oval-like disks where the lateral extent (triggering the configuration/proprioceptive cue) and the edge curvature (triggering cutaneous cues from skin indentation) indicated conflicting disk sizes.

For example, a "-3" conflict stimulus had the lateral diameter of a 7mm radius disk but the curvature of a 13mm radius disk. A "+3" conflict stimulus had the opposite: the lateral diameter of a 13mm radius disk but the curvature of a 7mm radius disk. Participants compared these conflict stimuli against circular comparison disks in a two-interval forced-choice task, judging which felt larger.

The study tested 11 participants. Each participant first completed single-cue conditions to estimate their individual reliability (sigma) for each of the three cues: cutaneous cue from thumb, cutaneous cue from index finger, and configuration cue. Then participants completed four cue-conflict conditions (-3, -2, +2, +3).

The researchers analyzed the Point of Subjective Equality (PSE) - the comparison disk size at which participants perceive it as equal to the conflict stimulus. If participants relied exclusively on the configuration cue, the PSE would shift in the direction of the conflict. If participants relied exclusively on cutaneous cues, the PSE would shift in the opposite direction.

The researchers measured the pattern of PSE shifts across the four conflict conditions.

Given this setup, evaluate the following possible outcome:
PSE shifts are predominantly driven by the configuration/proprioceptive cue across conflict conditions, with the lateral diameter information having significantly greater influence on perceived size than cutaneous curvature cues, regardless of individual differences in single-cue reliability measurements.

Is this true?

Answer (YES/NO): NO